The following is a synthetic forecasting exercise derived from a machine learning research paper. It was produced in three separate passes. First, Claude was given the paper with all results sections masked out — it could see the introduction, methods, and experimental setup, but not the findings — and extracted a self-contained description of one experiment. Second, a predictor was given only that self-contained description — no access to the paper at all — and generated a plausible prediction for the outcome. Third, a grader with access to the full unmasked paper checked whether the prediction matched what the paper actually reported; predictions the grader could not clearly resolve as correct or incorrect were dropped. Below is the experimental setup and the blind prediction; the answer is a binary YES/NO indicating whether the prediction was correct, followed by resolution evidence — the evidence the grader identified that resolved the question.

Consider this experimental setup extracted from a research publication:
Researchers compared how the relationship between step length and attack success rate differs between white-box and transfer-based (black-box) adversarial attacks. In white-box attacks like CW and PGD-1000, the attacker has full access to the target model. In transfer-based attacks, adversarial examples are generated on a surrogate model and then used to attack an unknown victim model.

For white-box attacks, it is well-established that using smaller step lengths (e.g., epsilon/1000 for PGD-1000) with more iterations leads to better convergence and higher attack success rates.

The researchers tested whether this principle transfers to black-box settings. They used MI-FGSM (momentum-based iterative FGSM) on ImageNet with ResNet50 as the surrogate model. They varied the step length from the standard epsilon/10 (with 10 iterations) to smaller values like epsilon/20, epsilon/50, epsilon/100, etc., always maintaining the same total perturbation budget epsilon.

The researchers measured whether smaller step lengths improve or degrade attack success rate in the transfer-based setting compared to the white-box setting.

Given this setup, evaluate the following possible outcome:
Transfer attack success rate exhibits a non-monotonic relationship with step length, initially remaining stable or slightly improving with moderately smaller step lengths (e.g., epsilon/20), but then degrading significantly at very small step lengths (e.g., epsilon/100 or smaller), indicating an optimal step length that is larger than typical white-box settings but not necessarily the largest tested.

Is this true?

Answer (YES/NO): NO